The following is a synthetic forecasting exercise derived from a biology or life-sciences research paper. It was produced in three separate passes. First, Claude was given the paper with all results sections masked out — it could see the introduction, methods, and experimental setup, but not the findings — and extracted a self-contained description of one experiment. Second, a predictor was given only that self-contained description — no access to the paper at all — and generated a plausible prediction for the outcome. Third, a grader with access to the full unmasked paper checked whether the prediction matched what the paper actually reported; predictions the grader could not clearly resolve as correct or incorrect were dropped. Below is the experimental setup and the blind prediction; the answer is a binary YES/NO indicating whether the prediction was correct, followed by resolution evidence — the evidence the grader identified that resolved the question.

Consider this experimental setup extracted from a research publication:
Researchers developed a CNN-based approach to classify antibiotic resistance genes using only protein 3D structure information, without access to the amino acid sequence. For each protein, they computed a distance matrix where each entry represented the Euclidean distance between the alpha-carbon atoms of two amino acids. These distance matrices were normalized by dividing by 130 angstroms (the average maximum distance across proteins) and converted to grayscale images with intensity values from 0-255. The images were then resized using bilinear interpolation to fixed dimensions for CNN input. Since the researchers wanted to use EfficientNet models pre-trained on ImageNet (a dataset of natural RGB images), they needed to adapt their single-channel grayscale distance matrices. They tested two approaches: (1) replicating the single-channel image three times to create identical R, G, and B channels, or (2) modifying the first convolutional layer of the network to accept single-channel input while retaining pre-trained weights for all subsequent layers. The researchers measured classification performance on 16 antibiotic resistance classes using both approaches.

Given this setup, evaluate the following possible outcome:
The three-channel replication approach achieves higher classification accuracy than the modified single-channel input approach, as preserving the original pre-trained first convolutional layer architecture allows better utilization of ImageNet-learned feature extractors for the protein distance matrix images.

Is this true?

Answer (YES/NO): YES